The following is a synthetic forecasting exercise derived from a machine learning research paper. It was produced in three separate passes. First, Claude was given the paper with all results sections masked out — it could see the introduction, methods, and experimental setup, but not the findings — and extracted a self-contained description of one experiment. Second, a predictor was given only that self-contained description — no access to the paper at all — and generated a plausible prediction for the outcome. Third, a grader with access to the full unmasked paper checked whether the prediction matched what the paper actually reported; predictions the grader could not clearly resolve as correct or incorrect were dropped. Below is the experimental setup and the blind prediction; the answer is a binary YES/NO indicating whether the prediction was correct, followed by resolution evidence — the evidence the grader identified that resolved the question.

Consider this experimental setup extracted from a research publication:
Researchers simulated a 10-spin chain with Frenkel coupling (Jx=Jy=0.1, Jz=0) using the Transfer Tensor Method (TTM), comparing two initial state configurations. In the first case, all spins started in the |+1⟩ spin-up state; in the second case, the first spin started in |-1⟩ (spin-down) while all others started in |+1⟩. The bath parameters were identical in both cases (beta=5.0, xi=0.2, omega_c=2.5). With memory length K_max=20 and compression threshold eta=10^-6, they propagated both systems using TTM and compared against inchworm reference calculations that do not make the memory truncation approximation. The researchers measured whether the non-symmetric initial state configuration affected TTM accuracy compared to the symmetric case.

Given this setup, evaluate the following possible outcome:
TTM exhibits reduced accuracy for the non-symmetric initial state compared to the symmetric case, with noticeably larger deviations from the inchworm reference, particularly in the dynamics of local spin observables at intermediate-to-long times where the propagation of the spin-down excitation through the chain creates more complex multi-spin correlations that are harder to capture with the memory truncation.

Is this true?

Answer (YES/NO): NO